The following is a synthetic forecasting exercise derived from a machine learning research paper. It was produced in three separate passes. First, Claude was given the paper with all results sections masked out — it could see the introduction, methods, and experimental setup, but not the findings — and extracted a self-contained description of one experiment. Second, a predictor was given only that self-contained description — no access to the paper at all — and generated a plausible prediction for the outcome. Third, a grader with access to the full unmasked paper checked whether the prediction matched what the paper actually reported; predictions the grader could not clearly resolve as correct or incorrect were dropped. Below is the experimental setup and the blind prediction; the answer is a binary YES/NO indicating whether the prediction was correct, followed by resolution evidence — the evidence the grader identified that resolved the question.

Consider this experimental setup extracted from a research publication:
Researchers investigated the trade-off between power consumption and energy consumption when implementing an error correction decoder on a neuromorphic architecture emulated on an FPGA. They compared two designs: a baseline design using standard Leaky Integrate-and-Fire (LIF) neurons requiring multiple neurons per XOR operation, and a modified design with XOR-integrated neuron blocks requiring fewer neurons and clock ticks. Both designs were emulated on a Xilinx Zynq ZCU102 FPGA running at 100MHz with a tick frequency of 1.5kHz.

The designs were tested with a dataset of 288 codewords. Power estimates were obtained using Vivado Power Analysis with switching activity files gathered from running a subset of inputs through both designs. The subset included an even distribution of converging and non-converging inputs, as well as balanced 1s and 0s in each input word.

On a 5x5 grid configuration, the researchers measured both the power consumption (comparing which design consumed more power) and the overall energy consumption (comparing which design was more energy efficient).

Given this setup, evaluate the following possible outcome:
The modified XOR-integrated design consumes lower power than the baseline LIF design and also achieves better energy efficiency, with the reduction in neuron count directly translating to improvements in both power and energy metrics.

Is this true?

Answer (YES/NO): NO